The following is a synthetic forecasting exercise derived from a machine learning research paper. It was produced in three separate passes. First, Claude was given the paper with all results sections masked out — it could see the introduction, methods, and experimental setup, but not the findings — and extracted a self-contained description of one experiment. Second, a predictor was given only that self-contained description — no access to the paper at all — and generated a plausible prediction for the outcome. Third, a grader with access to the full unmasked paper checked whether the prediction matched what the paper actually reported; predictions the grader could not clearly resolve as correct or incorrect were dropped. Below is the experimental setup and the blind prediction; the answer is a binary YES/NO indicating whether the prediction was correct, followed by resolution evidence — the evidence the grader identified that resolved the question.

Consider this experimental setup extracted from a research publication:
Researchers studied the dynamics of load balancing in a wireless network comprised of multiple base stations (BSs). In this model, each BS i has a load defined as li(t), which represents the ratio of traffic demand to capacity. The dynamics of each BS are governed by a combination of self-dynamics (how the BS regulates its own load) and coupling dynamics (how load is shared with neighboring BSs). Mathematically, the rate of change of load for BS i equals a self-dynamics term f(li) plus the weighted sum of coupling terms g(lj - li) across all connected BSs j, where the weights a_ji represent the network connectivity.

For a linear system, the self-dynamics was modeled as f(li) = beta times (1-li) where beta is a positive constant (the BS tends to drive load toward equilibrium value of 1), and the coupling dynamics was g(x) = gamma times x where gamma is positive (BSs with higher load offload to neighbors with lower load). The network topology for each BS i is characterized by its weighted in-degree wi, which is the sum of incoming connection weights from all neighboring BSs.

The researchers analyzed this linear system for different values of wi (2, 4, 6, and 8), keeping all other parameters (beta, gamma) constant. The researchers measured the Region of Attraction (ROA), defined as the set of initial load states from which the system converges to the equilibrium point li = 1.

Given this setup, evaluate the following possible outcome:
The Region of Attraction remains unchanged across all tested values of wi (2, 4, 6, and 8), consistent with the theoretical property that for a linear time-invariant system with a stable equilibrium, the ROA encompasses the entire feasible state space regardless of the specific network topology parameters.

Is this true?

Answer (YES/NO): YES